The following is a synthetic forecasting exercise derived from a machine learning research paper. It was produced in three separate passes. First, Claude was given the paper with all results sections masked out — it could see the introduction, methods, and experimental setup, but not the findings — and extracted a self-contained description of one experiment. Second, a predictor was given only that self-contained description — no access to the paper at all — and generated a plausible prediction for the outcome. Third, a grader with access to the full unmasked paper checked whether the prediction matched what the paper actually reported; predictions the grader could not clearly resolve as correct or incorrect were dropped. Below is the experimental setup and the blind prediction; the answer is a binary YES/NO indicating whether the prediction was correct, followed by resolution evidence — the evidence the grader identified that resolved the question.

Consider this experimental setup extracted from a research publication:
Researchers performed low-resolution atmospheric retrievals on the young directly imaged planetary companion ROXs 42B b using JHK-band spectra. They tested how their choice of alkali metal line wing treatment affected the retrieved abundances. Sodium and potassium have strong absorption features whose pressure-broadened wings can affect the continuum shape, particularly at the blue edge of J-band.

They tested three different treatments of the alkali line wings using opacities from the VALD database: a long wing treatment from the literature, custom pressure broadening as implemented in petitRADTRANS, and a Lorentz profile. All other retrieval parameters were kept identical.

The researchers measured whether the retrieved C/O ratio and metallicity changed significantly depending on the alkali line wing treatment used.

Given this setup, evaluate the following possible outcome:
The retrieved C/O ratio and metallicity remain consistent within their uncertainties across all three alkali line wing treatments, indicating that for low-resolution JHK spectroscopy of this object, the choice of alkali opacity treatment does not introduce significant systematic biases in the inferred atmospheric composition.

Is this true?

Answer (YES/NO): YES